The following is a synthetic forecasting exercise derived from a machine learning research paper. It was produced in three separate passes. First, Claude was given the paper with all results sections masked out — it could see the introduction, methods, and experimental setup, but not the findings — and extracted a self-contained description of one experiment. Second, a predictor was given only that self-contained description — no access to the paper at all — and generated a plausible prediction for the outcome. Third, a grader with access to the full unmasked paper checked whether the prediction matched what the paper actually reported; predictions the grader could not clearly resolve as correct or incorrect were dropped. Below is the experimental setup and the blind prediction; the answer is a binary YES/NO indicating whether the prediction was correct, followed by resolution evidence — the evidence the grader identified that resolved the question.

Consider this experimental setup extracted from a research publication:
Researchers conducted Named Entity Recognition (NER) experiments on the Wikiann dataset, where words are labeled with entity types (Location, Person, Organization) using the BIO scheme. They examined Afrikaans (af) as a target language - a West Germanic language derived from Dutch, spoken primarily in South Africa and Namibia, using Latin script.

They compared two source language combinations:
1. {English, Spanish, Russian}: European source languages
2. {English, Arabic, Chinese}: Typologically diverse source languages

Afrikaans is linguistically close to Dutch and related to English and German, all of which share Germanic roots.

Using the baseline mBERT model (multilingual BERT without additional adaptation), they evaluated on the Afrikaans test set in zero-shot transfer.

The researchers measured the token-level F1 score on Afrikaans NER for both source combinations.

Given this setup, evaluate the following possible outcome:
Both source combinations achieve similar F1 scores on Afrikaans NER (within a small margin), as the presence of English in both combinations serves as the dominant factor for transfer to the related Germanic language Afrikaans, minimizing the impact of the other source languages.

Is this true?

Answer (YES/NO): NO